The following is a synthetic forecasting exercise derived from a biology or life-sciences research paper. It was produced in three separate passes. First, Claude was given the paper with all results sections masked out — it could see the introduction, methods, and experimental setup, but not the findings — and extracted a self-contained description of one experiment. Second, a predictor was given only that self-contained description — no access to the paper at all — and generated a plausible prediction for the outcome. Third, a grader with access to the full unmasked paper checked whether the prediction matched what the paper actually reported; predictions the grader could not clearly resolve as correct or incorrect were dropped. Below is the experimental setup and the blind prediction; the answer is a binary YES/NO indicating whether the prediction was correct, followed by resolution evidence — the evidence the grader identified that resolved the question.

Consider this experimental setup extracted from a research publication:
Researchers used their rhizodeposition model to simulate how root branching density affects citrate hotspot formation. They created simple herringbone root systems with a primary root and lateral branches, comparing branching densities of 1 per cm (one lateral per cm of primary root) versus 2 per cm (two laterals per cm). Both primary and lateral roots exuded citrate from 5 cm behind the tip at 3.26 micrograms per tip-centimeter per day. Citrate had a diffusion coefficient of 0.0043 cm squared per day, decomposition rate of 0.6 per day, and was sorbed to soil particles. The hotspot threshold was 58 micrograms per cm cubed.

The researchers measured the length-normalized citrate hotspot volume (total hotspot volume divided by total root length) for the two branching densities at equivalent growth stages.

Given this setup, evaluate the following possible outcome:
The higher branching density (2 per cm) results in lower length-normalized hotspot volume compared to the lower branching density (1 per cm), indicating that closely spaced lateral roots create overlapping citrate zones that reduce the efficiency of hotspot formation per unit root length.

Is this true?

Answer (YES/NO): NO